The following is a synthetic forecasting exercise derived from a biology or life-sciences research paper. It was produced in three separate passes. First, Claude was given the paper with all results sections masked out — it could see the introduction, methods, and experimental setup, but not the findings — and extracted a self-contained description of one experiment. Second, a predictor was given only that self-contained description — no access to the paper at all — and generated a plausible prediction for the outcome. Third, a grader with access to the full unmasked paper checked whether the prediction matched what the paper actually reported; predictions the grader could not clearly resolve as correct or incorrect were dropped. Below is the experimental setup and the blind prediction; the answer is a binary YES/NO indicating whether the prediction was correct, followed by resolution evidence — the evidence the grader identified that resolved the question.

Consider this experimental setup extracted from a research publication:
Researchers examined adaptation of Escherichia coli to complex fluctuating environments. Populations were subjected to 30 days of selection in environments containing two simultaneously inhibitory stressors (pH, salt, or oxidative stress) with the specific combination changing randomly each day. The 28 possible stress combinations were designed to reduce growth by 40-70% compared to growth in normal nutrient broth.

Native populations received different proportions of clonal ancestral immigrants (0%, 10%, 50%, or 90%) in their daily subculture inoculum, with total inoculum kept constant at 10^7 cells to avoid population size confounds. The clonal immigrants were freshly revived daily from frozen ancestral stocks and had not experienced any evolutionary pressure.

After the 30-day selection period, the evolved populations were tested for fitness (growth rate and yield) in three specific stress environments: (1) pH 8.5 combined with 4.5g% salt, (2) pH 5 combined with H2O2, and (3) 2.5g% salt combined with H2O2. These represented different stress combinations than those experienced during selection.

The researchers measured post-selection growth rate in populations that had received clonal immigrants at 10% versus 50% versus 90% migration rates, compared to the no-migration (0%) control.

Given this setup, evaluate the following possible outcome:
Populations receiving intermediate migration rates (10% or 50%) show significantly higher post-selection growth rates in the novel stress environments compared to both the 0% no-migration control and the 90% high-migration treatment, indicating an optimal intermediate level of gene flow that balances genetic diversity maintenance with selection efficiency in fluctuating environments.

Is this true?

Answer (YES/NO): NO